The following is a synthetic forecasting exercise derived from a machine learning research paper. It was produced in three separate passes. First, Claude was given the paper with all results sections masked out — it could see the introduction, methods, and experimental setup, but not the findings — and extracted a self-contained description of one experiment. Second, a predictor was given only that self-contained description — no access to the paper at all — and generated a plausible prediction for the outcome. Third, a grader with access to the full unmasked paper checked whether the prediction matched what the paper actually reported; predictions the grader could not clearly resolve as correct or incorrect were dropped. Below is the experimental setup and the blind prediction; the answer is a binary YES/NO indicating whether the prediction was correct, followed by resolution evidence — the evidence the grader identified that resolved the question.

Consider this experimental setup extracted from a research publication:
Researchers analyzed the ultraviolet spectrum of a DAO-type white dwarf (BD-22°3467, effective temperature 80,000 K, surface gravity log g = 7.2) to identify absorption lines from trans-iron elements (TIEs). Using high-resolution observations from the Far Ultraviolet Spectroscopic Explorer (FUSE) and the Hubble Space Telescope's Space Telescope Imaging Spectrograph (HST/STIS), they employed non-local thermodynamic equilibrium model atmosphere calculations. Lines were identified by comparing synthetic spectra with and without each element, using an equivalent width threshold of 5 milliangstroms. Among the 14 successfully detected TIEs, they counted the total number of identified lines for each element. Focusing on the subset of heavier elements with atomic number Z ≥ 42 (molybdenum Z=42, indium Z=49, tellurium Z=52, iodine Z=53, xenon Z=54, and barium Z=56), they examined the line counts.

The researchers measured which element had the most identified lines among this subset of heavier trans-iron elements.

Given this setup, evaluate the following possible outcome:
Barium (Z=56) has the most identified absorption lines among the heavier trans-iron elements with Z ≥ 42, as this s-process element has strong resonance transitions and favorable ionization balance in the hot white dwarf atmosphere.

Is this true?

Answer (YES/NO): NO